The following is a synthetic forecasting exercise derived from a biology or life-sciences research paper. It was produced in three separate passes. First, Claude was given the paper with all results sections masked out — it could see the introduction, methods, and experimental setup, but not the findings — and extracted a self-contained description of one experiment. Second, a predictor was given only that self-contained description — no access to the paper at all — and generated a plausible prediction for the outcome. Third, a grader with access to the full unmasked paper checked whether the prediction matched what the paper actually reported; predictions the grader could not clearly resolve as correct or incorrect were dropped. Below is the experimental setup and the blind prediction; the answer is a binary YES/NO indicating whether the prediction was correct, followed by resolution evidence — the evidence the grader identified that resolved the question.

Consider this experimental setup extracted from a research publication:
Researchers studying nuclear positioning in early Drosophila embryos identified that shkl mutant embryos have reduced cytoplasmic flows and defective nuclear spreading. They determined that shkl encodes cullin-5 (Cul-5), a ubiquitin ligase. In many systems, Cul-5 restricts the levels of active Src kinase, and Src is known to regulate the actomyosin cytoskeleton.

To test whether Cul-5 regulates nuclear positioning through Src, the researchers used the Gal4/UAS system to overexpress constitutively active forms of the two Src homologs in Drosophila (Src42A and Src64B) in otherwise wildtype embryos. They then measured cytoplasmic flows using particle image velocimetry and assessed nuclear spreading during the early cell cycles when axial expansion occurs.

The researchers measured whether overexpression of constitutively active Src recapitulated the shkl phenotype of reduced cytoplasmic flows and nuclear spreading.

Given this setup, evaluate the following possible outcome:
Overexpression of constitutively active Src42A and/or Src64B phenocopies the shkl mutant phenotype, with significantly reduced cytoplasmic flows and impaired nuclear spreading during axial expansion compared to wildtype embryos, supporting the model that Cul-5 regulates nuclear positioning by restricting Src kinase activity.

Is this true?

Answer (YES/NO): YES